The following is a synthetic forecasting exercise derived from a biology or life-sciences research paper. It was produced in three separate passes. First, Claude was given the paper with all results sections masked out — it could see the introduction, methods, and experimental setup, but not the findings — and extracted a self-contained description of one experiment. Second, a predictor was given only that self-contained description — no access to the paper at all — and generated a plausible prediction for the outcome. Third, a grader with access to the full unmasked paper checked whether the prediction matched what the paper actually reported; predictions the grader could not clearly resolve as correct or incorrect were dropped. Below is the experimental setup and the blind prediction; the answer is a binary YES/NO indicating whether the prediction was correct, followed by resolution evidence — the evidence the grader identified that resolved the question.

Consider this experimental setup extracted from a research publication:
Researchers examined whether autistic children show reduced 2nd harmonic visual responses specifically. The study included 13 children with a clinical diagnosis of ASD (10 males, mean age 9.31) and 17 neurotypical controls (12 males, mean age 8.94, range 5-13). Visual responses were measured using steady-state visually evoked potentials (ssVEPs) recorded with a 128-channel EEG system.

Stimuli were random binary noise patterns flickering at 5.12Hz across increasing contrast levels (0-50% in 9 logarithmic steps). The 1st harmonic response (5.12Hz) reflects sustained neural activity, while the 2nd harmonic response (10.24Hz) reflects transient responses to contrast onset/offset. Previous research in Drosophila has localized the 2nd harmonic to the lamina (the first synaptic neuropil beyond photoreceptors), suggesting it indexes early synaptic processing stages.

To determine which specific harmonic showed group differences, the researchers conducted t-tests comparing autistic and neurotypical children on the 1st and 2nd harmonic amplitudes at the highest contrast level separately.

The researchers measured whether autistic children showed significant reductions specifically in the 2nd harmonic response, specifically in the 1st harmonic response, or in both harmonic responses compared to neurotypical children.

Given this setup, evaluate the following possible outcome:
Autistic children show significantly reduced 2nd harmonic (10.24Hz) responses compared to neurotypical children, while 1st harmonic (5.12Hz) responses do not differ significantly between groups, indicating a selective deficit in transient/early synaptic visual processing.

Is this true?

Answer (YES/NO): NO